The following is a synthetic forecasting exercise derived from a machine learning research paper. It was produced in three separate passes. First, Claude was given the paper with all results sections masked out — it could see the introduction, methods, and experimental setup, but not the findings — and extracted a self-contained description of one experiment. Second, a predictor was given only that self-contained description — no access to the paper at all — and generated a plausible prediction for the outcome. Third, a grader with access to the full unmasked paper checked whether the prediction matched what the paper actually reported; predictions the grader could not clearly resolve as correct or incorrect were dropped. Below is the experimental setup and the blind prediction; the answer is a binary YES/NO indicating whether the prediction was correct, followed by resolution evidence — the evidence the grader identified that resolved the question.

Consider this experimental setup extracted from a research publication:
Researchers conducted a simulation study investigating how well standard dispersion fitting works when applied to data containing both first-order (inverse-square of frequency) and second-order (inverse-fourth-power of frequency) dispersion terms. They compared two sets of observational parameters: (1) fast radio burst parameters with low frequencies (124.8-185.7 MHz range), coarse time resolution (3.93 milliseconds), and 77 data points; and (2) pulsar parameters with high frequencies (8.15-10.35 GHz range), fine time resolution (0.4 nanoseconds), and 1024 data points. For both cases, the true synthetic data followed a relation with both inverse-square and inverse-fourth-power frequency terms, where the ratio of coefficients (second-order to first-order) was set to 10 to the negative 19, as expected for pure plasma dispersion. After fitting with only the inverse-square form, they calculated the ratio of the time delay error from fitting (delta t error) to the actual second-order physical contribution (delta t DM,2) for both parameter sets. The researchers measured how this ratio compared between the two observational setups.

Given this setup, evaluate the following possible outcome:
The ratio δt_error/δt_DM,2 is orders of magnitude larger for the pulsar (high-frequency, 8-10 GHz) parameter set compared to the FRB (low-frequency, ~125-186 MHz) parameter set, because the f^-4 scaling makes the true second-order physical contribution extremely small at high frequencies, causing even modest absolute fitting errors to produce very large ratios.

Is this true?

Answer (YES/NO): NO